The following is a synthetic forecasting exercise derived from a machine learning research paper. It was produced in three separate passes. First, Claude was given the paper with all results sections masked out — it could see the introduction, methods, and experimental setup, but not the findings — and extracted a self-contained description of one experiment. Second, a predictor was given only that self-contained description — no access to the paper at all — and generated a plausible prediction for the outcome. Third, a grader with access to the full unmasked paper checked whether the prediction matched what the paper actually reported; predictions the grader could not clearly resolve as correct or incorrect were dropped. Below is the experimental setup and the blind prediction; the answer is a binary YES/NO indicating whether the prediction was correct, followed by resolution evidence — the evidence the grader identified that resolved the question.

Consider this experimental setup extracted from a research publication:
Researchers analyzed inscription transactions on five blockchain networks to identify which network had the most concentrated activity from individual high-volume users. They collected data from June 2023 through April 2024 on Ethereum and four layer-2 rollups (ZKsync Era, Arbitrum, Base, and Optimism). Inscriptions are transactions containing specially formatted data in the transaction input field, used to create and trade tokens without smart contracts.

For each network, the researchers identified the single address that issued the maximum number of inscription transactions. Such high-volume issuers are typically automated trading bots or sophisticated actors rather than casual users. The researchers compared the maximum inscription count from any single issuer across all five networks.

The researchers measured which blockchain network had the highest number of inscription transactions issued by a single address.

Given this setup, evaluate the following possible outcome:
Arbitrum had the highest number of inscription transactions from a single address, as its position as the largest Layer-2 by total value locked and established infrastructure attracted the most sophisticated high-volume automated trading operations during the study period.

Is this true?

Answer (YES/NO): NO